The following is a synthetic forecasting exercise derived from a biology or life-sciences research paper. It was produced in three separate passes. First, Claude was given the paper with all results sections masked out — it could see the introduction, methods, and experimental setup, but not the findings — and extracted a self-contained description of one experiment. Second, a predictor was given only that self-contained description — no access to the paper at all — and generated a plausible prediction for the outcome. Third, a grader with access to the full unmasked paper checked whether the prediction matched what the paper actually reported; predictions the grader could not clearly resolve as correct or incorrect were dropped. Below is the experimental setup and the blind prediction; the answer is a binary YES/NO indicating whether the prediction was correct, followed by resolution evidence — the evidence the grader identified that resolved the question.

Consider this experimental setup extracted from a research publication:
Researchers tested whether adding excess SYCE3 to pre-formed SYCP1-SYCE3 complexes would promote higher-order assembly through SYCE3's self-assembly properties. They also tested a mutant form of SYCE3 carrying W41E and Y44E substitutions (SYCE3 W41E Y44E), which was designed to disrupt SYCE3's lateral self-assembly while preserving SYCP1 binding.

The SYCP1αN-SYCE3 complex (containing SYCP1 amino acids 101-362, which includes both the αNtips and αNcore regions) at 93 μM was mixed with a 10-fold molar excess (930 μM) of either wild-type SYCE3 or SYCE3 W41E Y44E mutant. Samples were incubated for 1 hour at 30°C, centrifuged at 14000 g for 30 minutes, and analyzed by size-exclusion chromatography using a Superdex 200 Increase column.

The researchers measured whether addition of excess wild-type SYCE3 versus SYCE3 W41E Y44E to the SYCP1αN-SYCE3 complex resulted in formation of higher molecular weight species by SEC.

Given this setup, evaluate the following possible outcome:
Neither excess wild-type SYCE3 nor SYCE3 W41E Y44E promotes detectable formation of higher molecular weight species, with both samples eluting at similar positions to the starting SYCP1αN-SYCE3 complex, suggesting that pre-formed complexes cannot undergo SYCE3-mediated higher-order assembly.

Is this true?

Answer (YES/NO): NO